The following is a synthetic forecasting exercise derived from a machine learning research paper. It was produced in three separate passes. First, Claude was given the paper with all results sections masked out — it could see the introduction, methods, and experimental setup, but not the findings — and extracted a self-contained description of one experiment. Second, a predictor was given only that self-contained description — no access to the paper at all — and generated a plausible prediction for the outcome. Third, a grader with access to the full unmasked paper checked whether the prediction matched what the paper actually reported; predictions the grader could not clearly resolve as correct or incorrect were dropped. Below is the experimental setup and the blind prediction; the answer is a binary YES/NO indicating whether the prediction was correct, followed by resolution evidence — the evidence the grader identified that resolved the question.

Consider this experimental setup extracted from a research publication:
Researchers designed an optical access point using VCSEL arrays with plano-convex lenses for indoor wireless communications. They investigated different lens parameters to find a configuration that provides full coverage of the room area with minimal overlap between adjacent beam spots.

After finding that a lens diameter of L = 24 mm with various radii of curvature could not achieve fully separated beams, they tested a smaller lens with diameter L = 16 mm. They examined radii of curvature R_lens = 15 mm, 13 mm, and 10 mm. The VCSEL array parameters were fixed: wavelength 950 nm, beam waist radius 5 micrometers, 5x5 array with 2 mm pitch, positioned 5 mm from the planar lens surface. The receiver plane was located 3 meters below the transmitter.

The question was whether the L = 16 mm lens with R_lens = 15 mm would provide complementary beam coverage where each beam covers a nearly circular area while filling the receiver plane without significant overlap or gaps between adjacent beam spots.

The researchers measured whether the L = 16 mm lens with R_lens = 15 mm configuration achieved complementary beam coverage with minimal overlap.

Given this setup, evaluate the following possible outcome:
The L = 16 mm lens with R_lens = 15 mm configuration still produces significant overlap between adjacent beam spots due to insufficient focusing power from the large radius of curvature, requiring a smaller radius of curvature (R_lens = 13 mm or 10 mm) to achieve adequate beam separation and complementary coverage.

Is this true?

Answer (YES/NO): NO